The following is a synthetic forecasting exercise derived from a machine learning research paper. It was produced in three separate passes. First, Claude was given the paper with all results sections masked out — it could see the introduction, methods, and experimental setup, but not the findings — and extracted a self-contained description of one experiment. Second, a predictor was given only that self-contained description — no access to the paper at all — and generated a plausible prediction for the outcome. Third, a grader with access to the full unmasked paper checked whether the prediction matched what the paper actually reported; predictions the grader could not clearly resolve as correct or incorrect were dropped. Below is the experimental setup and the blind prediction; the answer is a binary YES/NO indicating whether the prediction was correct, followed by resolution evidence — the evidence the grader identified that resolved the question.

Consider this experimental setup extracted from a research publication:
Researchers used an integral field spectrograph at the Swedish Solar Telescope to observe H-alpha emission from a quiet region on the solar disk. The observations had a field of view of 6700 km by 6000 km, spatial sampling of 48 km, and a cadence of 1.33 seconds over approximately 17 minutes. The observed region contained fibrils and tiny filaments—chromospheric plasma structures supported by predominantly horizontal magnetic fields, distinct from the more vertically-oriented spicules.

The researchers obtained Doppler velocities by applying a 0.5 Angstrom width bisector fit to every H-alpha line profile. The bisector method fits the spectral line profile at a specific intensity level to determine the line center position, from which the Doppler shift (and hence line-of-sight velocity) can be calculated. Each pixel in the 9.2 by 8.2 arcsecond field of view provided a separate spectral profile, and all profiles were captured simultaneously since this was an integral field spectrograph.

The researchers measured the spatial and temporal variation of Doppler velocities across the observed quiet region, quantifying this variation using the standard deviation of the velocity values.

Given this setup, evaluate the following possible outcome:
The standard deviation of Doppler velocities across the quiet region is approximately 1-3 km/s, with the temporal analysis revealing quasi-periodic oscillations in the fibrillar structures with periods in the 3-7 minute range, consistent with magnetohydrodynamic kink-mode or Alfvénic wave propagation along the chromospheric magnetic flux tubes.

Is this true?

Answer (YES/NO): NO